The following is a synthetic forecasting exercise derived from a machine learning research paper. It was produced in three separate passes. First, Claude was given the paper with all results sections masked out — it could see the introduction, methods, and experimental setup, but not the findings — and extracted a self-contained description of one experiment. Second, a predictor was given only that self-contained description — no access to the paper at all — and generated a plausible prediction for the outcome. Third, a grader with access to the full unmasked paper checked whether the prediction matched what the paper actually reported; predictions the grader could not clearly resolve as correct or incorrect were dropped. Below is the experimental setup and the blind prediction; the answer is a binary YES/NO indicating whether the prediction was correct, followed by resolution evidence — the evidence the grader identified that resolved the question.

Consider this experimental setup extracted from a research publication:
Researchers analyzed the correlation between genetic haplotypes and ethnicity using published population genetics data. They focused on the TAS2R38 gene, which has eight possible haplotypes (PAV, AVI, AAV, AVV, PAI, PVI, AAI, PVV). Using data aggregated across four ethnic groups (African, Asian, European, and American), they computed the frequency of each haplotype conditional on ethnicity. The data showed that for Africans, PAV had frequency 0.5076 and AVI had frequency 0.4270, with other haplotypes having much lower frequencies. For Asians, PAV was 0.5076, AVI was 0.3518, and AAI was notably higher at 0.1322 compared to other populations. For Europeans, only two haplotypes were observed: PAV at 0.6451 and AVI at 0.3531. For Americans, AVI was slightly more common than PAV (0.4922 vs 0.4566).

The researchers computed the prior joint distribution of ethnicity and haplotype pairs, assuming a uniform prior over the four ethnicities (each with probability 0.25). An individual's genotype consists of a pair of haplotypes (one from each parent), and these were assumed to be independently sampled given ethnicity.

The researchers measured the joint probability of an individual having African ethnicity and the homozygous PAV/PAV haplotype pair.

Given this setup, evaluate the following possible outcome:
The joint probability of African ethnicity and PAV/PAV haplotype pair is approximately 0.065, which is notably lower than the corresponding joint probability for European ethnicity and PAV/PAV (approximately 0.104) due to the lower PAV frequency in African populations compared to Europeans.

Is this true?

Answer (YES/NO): NO